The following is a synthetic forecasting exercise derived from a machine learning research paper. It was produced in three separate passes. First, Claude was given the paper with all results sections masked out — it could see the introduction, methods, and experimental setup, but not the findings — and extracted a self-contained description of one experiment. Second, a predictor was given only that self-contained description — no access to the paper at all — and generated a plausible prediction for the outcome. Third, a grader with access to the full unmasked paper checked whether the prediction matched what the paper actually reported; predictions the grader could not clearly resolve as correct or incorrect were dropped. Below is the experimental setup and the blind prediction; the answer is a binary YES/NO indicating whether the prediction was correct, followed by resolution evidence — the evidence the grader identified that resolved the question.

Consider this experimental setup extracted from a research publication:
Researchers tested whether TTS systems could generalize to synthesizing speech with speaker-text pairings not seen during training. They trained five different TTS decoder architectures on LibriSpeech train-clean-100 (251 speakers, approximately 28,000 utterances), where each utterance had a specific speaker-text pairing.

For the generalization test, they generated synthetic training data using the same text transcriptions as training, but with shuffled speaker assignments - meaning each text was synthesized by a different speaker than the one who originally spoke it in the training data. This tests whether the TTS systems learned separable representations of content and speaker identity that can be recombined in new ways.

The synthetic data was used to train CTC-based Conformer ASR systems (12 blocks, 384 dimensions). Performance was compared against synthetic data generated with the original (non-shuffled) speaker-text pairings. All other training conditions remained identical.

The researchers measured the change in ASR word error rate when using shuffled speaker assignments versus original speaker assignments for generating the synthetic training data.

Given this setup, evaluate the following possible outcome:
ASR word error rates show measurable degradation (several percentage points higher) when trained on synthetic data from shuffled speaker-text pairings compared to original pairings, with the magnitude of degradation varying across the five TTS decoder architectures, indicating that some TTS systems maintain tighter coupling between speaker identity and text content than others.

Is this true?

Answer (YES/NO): NO